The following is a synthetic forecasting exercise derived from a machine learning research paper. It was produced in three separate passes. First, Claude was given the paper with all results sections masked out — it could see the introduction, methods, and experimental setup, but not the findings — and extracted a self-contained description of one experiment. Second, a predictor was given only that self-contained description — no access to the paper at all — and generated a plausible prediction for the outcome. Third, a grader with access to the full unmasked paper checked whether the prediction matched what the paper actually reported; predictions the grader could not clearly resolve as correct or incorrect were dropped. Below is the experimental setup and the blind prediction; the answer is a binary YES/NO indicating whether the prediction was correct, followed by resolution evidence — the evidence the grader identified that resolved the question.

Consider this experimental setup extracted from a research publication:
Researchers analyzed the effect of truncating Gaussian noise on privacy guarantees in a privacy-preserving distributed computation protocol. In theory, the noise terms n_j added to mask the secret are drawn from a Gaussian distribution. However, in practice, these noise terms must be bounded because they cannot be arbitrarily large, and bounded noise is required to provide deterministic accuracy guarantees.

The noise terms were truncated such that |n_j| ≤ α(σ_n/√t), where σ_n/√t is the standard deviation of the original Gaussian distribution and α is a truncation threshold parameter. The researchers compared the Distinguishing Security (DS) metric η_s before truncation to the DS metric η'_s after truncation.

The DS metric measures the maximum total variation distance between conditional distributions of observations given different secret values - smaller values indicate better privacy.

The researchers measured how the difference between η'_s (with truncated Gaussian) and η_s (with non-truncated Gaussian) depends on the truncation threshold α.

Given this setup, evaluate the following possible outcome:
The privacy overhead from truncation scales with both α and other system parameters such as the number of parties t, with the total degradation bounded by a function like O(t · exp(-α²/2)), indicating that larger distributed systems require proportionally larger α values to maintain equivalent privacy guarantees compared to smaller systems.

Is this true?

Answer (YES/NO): NO